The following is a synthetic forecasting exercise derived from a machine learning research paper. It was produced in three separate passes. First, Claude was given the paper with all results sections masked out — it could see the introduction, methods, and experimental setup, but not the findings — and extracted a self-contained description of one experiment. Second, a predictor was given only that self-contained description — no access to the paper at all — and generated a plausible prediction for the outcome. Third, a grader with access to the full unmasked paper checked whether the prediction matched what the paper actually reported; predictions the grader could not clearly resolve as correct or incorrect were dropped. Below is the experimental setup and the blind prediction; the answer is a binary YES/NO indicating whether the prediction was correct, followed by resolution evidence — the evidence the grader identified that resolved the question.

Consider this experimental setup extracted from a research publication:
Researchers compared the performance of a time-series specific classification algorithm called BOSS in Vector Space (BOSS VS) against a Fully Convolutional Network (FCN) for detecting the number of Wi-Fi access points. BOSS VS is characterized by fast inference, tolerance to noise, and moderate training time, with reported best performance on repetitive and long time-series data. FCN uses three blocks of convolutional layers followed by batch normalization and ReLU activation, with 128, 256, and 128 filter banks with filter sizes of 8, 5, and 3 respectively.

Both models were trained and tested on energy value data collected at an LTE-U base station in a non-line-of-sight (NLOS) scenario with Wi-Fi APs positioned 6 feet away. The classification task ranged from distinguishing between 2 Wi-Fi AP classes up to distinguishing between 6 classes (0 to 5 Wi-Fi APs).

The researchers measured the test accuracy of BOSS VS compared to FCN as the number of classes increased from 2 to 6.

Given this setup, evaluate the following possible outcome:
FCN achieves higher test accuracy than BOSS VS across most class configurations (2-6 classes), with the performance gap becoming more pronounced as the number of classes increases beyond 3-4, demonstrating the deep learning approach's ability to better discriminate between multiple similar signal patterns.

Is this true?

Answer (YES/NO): NO